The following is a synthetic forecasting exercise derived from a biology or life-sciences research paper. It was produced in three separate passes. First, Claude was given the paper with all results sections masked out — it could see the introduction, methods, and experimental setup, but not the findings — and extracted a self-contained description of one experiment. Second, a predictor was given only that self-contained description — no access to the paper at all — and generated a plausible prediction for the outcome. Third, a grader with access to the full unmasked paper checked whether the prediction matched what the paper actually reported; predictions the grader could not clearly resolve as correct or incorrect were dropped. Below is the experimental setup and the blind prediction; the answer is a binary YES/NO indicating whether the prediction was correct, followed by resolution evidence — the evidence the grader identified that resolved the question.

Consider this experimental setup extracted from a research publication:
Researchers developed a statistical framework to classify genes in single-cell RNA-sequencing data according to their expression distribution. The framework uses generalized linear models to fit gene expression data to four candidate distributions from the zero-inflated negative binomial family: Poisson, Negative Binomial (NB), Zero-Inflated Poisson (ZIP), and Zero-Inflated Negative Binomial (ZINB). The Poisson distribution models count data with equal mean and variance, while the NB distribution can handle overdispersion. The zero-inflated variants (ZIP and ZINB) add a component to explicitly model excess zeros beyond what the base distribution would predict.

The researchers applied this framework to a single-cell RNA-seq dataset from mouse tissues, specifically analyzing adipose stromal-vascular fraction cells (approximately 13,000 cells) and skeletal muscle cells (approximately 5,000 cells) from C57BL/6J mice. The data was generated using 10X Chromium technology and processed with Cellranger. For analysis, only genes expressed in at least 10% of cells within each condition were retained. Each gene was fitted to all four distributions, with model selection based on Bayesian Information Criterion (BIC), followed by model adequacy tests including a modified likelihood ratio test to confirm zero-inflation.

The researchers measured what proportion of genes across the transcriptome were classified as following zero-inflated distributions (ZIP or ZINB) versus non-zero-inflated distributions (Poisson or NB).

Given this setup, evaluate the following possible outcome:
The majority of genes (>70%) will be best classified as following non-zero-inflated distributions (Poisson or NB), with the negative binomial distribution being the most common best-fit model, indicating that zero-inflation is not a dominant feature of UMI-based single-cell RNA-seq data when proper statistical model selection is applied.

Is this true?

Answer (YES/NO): YES